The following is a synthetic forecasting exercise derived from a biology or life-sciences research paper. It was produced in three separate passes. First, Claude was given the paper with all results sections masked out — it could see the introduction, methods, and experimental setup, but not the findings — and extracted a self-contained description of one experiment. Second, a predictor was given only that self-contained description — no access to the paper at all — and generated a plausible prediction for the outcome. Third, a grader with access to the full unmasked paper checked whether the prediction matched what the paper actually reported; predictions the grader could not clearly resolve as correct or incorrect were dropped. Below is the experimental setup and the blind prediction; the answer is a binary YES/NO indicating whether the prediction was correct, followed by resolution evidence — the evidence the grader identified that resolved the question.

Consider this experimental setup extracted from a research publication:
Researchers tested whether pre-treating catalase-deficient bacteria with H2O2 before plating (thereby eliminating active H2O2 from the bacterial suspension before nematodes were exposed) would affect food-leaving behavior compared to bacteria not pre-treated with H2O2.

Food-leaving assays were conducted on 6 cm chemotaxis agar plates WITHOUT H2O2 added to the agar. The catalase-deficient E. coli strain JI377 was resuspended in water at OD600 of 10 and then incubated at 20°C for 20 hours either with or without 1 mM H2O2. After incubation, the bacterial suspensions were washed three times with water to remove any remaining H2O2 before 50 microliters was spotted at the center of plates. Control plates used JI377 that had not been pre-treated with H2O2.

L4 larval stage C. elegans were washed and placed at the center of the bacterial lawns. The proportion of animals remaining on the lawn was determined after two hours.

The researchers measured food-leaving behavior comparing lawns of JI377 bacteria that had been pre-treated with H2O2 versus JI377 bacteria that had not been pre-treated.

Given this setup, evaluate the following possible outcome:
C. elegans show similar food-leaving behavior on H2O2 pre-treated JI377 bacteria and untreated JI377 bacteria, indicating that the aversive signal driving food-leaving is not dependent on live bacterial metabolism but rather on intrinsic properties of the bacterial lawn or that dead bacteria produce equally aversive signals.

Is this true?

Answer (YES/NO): YES